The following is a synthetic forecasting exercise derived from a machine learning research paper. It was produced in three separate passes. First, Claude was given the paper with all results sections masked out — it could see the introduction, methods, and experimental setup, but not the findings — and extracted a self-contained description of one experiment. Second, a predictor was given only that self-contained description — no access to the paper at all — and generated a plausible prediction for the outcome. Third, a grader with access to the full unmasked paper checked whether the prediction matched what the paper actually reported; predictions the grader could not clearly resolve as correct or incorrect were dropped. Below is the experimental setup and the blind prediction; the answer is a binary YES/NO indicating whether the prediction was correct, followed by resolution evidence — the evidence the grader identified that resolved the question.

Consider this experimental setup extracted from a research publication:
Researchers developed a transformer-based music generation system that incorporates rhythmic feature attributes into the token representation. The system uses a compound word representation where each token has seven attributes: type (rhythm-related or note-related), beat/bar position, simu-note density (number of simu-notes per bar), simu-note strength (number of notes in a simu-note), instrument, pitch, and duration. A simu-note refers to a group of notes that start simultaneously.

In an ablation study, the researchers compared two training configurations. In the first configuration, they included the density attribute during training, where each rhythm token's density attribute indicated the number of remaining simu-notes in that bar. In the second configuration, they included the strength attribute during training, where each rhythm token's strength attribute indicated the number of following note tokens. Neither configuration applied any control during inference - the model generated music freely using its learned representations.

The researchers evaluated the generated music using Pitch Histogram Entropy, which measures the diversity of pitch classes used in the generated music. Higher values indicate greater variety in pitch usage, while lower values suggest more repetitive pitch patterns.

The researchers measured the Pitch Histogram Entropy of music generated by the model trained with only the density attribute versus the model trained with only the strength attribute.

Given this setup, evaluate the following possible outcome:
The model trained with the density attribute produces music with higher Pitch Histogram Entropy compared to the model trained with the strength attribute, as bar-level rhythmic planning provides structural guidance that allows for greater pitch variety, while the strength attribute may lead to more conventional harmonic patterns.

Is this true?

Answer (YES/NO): NO